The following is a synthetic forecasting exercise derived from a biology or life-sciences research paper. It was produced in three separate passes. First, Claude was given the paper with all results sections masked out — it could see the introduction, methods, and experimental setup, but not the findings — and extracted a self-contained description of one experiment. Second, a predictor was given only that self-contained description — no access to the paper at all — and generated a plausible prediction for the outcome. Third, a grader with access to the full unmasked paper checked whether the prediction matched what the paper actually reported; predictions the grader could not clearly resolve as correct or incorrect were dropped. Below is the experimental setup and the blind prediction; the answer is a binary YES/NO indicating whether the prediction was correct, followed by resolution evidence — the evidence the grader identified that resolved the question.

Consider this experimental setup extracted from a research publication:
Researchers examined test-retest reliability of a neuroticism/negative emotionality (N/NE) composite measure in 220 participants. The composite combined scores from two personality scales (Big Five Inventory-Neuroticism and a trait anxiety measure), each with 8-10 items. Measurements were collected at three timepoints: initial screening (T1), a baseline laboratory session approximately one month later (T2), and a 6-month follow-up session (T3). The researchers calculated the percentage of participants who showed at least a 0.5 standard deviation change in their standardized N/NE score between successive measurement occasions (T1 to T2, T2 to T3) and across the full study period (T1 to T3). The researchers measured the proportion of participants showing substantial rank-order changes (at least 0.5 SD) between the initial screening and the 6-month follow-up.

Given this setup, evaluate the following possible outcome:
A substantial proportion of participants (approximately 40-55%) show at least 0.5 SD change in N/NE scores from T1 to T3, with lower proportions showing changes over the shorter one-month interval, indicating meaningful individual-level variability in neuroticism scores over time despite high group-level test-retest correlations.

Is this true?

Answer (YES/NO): NO